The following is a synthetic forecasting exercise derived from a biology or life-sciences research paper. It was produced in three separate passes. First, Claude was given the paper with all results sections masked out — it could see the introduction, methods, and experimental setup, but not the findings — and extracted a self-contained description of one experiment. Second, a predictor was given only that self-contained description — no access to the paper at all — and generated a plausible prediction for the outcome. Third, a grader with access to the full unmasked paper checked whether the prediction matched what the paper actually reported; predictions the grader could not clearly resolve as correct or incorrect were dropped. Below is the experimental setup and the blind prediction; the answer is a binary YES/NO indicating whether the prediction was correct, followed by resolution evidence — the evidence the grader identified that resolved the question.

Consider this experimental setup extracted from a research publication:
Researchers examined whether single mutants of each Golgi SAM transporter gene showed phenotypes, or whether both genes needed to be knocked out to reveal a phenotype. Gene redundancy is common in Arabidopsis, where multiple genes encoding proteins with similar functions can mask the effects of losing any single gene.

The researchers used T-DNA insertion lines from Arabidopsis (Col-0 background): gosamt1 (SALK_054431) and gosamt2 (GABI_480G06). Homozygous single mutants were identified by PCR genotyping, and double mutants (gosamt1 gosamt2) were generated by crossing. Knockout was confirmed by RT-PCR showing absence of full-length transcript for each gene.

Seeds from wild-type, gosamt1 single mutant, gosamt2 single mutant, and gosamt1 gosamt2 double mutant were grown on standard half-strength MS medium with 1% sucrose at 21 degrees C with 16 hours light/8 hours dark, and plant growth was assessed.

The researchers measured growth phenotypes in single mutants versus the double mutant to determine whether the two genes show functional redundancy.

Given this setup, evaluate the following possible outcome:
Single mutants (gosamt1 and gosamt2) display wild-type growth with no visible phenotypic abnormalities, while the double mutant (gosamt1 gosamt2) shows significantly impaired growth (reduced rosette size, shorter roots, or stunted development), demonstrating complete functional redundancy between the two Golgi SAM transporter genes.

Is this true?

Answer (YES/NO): NO